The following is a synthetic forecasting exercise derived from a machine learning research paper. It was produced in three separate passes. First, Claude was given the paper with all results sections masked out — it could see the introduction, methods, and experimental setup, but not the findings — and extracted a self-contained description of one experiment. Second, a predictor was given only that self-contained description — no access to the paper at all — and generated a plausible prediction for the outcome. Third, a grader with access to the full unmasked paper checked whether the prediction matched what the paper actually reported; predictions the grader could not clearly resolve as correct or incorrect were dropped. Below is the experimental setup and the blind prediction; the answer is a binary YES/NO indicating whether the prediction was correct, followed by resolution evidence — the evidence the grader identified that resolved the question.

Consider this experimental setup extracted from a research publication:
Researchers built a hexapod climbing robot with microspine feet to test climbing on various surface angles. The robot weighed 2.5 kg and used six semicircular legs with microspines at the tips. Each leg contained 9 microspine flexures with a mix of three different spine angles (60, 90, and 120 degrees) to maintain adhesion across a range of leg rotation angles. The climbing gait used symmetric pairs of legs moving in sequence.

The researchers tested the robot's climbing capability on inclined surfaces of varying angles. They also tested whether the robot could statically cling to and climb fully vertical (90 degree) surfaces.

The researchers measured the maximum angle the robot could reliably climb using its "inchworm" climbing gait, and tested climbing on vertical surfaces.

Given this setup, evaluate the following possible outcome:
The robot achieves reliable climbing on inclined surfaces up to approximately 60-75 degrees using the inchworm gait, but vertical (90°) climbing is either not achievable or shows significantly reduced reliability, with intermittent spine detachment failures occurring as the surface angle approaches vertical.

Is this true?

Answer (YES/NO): NO